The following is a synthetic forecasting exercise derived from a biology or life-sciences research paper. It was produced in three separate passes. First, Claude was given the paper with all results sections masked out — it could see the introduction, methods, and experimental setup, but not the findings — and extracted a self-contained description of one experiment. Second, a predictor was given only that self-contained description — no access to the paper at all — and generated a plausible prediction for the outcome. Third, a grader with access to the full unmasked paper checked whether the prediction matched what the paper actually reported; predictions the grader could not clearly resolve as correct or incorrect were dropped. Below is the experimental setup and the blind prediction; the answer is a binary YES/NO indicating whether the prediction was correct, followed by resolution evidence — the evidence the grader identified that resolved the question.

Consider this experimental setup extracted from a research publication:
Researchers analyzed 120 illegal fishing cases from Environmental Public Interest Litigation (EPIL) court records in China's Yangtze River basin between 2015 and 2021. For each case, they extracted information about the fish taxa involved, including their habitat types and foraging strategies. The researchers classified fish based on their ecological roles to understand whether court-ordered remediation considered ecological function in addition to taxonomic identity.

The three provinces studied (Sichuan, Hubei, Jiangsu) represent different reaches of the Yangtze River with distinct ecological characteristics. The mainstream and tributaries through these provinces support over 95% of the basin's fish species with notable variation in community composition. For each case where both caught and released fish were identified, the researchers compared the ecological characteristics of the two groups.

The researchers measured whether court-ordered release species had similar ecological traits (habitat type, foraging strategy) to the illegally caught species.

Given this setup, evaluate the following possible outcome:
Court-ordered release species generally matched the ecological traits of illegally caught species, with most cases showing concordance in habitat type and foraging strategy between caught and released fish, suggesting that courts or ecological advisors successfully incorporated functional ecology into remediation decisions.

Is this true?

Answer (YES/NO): NO